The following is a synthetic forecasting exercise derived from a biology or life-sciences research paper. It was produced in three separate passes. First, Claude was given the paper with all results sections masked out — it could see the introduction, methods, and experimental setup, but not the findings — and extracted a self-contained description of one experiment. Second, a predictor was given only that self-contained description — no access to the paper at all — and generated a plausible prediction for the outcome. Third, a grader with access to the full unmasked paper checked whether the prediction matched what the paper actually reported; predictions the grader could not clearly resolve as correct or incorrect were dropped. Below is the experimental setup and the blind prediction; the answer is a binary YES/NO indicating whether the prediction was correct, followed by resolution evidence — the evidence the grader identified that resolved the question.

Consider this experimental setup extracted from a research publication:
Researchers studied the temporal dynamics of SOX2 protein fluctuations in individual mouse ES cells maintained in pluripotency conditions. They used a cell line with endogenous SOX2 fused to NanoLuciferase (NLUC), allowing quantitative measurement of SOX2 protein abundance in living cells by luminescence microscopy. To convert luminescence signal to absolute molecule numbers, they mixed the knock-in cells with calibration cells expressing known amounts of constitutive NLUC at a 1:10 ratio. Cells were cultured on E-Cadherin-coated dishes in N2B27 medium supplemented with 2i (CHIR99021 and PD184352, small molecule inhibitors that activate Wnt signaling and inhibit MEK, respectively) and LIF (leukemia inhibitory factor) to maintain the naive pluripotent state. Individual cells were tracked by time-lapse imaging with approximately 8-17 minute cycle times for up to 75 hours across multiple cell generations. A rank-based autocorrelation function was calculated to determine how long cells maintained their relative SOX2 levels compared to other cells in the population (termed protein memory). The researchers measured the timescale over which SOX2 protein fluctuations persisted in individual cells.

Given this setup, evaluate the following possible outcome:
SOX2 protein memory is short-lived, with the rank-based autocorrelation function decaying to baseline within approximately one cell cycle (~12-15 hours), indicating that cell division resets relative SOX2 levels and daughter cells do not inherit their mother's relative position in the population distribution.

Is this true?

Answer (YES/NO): YES